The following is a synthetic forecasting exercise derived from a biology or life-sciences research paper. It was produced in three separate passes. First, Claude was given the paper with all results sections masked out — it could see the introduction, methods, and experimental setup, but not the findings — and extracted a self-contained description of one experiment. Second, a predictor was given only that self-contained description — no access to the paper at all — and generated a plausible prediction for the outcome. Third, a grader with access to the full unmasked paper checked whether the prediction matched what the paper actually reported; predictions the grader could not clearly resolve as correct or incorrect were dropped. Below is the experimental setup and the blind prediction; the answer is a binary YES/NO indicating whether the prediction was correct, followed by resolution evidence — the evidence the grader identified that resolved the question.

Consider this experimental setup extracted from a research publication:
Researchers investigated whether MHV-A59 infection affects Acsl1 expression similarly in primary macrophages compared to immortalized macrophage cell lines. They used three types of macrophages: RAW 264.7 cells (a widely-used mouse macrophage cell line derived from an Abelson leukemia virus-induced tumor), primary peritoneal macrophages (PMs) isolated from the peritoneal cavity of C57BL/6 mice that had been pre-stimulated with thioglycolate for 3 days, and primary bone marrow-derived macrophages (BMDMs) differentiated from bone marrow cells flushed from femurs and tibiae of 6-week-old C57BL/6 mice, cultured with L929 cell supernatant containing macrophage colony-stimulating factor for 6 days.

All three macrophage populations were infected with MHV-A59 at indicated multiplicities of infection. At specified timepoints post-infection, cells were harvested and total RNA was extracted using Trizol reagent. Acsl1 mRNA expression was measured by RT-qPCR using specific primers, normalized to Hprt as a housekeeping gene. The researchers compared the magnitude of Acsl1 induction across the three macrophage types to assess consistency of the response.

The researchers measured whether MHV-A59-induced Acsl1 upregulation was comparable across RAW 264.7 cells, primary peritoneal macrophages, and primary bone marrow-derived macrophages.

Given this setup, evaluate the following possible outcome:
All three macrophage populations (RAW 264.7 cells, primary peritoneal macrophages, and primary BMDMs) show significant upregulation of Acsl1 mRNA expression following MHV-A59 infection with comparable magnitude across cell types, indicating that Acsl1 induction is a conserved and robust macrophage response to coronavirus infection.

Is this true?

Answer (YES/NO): NO